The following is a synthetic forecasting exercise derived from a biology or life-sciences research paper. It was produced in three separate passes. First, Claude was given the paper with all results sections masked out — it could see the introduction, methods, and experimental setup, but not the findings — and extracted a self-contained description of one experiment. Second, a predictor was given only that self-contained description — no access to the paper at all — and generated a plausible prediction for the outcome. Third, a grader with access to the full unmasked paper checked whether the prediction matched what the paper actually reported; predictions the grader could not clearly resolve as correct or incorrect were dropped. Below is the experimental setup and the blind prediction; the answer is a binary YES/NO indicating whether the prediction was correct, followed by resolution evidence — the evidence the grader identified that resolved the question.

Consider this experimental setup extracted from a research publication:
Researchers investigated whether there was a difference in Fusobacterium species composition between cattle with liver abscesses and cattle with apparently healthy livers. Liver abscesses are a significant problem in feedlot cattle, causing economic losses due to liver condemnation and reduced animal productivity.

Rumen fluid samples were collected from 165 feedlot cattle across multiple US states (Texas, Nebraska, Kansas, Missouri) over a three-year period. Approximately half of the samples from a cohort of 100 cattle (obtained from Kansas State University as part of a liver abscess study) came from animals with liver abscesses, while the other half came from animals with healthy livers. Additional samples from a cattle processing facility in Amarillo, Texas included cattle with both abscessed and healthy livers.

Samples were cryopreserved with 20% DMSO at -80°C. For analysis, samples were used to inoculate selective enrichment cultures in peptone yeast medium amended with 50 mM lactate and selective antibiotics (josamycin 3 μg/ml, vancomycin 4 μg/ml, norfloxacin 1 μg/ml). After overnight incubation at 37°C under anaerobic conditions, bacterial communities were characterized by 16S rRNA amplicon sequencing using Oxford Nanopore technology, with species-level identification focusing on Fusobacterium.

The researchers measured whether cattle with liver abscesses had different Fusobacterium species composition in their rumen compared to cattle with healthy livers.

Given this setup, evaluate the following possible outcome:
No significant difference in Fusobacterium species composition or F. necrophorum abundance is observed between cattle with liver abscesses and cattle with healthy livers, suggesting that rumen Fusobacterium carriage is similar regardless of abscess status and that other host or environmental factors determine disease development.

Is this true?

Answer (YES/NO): YES